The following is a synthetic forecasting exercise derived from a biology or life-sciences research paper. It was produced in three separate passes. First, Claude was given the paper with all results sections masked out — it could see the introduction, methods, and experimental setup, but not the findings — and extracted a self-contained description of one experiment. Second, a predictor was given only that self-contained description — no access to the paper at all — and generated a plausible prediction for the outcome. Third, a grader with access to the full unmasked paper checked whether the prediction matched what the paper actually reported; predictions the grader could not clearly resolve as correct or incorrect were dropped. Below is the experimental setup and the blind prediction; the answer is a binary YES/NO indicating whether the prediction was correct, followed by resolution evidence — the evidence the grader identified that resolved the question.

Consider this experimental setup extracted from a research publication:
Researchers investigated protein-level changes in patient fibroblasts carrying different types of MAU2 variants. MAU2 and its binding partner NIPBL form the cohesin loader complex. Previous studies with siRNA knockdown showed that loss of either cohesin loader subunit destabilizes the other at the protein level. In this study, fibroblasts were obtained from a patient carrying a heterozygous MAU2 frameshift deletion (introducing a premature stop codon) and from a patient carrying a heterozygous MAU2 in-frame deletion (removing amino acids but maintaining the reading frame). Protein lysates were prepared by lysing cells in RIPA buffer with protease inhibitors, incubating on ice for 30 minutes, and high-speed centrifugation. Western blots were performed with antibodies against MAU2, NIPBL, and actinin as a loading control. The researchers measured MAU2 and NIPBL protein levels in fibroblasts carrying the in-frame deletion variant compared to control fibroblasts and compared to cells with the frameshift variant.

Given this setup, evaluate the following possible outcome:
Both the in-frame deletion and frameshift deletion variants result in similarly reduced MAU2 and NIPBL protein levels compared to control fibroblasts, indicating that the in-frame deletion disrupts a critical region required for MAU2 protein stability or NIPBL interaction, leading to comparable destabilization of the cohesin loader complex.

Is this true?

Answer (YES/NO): NO